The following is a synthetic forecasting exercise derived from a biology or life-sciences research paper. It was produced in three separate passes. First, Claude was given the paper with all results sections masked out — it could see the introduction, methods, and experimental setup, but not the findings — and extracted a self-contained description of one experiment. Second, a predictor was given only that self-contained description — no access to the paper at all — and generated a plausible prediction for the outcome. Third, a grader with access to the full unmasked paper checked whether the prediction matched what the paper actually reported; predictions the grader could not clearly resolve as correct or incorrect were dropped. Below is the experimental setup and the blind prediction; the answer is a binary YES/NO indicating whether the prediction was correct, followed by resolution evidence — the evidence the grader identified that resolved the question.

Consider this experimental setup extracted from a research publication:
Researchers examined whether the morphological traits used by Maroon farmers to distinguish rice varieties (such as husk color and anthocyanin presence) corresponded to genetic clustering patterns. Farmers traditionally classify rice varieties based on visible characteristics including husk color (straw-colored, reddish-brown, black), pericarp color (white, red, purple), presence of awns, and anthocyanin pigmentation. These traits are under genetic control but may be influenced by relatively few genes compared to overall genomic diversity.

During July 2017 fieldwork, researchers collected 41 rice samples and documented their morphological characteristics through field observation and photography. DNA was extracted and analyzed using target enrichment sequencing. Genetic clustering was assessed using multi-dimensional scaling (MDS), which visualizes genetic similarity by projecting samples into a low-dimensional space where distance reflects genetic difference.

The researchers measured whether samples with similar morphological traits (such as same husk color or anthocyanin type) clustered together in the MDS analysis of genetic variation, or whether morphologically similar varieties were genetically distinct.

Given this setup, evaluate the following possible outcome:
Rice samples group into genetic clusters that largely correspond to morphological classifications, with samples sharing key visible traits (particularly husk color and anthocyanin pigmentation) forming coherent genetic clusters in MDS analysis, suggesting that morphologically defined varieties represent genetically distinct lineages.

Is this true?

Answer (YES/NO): NO